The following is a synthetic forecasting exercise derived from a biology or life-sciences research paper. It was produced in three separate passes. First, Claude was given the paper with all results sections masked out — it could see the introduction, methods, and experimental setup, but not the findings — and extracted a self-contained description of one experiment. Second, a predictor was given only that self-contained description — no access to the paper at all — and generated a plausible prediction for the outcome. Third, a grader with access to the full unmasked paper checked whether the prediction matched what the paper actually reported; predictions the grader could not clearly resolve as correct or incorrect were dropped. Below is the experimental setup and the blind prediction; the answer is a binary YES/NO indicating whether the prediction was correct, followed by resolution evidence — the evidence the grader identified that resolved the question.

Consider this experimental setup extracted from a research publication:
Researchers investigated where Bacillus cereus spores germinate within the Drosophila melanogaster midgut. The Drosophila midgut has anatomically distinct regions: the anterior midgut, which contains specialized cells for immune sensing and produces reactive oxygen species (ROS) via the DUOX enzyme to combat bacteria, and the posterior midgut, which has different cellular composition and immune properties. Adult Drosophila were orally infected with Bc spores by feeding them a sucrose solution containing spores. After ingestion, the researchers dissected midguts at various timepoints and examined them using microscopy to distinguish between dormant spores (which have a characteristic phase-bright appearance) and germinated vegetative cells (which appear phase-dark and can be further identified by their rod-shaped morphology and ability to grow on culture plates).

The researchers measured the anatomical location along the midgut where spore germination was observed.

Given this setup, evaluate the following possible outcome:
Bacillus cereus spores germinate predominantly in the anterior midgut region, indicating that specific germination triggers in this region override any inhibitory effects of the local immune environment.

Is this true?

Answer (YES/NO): NO